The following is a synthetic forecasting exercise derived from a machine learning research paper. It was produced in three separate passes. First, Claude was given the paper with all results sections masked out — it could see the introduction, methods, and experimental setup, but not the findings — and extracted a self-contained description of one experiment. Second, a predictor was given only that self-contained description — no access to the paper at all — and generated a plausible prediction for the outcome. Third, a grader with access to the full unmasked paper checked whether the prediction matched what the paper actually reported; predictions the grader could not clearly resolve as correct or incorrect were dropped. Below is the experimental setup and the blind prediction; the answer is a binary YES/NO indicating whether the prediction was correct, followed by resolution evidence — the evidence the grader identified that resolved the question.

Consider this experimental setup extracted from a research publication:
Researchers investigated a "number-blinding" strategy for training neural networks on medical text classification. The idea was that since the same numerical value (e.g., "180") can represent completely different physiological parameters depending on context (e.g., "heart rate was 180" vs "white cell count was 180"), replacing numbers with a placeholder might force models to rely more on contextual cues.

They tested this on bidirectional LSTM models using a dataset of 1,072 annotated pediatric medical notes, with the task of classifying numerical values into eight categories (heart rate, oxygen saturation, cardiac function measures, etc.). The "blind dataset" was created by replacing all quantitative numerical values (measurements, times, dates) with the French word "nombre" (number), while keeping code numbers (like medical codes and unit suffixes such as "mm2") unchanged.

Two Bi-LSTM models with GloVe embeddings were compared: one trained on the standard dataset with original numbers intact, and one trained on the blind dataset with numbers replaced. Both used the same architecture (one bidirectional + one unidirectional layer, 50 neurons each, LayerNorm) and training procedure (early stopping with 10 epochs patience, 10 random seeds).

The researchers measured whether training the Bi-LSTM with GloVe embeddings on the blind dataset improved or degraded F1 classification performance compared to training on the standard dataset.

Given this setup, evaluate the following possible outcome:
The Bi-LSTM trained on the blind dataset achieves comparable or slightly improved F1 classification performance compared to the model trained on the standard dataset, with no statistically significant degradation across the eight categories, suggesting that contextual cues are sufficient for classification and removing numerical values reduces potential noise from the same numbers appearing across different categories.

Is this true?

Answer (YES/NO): NO